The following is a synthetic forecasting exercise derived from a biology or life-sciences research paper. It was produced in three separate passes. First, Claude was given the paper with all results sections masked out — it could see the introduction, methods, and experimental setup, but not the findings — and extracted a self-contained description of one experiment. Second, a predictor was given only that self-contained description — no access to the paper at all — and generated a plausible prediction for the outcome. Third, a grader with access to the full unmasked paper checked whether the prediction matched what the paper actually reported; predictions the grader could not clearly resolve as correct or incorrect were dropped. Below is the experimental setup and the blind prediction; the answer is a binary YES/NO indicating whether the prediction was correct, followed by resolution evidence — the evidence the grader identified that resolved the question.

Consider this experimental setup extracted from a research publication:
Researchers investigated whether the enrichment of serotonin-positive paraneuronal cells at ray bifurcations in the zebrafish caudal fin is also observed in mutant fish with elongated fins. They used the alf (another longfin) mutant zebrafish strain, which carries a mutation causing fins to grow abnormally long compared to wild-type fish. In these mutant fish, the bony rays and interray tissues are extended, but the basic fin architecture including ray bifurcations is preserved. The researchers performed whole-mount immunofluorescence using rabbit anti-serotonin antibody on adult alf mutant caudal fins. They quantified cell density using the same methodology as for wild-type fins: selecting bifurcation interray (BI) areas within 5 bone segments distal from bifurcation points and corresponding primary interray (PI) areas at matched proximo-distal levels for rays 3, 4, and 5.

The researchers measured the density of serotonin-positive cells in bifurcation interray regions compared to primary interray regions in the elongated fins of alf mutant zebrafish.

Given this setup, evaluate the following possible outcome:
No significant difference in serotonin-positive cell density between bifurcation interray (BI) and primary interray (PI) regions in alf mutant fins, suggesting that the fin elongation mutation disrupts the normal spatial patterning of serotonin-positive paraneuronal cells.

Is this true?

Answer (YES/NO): NO